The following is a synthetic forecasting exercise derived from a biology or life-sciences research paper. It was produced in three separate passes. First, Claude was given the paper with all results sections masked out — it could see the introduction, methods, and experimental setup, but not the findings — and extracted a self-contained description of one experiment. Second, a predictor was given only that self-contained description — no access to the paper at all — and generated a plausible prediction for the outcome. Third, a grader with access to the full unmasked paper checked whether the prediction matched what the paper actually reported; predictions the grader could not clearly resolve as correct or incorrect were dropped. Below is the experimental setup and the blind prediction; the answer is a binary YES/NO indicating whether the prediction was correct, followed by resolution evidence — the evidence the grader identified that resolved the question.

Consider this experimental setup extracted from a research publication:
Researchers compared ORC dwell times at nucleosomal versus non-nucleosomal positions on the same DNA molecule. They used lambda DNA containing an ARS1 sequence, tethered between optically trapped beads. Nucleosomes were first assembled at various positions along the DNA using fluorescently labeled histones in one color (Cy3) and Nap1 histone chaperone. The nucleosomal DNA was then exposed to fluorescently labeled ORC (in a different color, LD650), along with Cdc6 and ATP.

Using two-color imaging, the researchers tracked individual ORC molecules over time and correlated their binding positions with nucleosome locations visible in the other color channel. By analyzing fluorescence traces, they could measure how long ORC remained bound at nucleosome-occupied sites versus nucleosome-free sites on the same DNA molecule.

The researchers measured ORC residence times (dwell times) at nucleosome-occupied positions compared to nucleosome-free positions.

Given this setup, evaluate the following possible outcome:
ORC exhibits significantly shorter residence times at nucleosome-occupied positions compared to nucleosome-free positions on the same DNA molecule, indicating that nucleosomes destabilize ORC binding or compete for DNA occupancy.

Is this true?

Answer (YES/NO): NO